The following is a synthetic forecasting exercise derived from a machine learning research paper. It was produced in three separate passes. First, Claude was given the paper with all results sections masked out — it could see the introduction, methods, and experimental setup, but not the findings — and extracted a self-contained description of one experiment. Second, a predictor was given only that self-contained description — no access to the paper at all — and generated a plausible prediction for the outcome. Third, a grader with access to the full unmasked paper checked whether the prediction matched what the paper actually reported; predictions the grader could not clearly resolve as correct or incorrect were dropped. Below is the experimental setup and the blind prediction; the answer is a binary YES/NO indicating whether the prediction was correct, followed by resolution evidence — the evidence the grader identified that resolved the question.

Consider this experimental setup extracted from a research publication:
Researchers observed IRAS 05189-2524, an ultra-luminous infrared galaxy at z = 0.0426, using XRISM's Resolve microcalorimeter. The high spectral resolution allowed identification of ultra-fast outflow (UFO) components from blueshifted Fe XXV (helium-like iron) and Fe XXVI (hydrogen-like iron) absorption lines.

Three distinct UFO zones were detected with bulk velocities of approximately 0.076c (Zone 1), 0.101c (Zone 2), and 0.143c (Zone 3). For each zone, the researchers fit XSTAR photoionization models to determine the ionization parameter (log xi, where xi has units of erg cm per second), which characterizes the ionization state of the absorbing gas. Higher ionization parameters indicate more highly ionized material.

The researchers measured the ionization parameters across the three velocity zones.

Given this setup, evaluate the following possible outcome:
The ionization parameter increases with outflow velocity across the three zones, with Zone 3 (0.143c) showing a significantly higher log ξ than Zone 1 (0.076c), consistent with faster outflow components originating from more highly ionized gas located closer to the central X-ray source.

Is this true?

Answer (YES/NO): NO